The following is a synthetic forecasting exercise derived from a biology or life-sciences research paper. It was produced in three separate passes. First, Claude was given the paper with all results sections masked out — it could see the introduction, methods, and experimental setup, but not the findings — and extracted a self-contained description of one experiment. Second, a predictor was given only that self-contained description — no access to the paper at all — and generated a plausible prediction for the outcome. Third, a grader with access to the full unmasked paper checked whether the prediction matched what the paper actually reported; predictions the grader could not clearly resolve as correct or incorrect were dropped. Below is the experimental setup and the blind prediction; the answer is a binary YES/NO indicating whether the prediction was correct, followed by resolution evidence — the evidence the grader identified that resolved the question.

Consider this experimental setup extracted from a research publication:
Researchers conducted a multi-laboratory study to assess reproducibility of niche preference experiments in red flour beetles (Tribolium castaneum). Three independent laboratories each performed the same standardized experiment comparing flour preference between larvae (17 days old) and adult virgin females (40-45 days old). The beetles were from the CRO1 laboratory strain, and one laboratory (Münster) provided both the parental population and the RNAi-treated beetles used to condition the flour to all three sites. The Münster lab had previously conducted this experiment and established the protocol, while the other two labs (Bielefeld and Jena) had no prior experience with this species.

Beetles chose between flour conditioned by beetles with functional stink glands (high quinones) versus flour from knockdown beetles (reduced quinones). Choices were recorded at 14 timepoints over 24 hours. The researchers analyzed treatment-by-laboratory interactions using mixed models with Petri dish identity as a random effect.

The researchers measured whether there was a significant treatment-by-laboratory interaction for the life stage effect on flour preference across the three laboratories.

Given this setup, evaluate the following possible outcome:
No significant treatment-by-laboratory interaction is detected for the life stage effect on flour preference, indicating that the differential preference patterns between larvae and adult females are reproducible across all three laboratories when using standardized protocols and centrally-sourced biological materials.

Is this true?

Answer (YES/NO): NO